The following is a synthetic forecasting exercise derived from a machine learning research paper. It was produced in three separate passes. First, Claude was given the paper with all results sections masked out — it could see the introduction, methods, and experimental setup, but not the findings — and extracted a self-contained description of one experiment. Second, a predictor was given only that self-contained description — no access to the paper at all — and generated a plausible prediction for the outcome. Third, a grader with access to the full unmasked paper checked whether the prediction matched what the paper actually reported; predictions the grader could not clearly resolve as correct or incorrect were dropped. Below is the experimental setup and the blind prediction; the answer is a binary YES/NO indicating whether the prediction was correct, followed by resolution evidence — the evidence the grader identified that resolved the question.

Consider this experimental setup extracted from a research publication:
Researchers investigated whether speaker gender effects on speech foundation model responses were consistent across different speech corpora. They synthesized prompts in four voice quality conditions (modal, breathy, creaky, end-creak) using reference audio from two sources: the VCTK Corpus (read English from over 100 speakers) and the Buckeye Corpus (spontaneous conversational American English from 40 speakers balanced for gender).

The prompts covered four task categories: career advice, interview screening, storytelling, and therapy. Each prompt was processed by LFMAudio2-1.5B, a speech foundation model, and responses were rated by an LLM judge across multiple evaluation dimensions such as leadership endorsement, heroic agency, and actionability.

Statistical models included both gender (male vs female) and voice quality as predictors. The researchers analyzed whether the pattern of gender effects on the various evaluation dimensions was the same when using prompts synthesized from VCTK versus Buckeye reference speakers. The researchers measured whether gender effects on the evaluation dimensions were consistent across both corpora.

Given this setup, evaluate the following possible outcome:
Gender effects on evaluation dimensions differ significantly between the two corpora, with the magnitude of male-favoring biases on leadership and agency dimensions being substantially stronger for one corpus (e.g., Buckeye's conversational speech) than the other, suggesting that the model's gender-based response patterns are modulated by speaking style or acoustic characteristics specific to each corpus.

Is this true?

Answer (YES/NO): NO